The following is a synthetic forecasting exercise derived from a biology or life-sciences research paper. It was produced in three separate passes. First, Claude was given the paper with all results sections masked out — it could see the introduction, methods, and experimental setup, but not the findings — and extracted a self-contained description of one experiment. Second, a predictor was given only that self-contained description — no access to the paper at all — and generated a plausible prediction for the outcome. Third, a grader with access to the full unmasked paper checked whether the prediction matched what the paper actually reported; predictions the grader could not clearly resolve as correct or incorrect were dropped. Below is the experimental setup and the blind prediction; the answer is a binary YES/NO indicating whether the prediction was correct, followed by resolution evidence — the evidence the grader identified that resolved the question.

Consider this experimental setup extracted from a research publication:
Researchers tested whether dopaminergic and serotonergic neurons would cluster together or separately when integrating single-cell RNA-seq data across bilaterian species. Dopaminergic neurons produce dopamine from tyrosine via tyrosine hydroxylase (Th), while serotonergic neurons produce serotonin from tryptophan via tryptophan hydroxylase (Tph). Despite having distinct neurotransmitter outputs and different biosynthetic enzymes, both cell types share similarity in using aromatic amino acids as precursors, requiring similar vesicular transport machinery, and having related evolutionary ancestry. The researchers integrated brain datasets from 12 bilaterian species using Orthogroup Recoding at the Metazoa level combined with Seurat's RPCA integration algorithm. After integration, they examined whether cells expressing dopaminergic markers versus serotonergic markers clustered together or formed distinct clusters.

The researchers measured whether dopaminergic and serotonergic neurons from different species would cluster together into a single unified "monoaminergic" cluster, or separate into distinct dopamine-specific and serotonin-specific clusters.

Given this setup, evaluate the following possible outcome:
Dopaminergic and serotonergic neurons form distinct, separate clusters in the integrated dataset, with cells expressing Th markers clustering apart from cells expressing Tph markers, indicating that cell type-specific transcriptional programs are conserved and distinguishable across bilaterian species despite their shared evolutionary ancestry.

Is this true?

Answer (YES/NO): NO